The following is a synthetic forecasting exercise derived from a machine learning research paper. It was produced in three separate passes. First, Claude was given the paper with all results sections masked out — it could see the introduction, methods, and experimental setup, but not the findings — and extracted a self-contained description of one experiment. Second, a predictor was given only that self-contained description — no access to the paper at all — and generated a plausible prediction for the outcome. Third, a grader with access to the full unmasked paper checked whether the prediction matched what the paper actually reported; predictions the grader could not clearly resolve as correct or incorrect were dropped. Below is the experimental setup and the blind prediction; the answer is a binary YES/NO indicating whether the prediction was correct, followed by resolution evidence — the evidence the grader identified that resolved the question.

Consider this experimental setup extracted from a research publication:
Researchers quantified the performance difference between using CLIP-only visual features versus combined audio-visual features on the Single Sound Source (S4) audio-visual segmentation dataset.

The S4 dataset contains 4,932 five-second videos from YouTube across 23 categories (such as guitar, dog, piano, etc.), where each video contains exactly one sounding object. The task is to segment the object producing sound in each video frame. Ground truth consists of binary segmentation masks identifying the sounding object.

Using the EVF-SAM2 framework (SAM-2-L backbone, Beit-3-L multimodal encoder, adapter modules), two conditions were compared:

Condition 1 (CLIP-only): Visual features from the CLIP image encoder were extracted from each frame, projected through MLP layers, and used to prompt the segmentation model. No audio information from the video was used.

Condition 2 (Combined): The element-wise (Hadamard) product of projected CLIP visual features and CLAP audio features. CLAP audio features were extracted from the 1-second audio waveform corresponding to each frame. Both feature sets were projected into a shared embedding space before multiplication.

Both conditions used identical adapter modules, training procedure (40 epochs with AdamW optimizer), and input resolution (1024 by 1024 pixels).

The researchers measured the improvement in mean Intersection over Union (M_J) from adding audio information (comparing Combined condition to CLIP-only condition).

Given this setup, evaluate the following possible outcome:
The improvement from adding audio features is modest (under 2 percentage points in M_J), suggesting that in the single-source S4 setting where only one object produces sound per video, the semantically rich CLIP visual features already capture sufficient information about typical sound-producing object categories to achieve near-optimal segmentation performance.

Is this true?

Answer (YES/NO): YES